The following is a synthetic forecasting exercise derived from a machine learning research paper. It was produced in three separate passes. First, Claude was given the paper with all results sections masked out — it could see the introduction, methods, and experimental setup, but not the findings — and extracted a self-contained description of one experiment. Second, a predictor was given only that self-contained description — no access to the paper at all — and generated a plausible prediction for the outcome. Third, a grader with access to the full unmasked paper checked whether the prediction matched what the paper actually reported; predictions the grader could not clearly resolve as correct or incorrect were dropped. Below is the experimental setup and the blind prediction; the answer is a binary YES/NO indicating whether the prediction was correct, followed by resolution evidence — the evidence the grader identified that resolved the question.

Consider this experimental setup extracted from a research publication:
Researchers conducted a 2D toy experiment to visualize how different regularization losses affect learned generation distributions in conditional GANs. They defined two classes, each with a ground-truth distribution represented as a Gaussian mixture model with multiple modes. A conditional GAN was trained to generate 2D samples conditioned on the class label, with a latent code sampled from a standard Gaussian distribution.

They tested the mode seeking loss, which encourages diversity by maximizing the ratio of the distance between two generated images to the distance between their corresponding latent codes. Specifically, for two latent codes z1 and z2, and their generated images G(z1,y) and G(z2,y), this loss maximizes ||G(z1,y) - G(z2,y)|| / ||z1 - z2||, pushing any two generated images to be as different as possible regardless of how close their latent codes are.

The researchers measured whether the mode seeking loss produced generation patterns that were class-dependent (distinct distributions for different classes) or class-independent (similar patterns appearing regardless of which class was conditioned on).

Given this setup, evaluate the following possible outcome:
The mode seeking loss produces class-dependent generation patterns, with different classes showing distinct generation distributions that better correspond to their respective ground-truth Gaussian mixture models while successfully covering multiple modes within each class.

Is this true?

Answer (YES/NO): NO